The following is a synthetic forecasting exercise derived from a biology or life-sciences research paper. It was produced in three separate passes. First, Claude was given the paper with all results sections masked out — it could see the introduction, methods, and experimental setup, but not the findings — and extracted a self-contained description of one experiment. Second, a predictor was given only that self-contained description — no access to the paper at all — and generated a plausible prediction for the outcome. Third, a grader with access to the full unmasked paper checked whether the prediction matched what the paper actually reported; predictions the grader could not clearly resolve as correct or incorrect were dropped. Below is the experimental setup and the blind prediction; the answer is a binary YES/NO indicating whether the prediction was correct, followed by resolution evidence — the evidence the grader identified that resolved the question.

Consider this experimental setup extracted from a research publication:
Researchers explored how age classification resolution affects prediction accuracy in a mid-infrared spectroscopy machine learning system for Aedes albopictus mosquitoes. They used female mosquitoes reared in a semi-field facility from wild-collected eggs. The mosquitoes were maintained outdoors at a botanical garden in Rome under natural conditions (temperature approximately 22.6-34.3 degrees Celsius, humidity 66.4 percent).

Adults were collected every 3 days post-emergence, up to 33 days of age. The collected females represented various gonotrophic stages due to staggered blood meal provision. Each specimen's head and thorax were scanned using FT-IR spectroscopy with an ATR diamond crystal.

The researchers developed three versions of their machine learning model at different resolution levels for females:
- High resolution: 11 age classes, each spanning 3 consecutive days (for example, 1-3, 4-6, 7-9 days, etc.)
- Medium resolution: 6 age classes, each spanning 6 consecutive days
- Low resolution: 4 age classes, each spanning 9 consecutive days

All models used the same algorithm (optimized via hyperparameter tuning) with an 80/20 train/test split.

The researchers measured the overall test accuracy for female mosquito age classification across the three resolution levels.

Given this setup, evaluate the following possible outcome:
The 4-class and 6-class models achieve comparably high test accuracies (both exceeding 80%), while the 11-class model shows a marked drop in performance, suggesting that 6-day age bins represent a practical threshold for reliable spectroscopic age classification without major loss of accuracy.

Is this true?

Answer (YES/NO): NO